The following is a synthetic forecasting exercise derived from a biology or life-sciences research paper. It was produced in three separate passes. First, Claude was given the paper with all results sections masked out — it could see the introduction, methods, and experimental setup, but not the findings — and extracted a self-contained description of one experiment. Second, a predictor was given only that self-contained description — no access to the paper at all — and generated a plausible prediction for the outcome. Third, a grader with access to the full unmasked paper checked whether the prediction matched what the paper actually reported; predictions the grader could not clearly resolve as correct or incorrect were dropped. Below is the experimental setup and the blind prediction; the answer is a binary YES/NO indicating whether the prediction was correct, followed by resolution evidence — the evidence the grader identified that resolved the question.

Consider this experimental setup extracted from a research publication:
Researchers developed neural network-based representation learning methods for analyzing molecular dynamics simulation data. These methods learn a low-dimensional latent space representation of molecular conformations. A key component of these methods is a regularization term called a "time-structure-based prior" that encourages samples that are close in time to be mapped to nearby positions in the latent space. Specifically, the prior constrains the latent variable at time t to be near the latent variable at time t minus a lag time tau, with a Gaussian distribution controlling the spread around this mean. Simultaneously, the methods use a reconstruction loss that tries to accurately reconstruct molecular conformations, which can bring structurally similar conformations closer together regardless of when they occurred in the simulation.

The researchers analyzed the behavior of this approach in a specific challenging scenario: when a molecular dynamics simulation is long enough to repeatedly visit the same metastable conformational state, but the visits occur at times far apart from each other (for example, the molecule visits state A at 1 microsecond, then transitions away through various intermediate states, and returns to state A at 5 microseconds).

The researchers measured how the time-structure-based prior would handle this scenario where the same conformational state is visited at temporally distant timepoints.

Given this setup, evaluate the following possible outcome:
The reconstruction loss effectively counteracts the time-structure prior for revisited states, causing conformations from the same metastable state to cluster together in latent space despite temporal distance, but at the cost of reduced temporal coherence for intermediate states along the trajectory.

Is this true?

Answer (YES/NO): NO